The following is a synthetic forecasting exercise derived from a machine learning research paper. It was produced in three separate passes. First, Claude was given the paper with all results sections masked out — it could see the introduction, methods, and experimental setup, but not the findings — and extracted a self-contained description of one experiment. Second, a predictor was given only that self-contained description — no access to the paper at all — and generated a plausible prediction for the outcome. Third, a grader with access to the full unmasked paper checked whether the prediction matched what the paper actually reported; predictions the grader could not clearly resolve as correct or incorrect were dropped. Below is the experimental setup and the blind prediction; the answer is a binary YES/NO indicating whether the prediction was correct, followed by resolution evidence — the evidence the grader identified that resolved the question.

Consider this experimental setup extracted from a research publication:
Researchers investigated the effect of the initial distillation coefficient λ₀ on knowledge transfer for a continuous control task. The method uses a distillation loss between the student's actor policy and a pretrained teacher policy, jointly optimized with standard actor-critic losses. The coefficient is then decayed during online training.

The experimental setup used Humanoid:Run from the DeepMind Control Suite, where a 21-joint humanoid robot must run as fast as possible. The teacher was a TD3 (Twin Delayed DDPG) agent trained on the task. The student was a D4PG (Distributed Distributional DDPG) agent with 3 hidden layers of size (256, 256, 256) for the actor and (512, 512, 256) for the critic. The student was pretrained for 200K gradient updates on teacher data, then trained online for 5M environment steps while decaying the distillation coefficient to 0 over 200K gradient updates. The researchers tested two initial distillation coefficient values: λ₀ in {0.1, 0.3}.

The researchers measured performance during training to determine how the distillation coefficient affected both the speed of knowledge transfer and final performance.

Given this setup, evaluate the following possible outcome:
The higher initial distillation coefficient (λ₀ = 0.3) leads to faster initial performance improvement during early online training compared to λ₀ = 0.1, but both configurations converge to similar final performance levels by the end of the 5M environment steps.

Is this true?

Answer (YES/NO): YES